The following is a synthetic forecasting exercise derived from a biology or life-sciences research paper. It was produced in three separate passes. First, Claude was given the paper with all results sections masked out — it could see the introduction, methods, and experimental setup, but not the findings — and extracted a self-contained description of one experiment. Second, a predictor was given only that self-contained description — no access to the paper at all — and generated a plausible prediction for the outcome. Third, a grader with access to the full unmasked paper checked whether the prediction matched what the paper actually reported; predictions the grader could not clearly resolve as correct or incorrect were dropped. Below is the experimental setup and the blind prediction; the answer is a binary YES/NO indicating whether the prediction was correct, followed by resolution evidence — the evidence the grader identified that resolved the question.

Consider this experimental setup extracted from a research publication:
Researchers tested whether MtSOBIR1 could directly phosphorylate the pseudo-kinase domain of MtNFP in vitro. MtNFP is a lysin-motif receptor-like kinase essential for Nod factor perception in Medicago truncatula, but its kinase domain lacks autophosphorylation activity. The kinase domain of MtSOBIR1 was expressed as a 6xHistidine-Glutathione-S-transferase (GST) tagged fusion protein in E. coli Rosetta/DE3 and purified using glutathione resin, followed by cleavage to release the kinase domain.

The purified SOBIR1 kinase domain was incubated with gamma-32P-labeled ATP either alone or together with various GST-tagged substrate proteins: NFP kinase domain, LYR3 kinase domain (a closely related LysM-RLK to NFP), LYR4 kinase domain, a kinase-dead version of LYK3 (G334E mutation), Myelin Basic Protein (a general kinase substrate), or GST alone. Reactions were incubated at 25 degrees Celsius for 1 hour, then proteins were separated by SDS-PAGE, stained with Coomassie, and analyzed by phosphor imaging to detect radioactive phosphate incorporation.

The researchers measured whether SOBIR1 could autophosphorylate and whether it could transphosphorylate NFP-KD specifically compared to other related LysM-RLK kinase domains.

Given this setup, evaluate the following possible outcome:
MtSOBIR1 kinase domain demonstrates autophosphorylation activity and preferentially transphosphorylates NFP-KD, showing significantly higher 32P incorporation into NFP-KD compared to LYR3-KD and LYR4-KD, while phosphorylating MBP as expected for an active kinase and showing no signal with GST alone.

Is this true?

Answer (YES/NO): NO